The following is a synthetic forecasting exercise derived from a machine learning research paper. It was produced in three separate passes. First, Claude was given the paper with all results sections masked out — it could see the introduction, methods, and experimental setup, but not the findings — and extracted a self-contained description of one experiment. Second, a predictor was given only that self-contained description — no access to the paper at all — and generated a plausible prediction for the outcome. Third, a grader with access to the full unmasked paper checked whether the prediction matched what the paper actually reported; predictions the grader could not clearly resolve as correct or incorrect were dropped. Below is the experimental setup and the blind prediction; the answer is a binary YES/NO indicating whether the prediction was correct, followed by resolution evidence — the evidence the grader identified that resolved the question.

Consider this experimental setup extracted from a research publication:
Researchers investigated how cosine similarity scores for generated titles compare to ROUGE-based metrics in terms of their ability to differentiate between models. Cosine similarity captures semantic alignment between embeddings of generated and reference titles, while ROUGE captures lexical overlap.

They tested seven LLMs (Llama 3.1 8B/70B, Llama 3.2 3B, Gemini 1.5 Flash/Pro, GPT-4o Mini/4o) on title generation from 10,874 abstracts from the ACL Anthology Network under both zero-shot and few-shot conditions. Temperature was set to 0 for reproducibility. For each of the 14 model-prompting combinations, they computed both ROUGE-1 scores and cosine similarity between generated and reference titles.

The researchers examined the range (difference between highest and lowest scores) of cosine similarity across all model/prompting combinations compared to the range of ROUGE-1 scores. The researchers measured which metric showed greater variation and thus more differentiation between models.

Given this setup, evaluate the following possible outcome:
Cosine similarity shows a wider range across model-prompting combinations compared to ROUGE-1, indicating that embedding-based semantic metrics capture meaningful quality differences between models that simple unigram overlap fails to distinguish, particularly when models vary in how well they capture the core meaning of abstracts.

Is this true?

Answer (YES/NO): NO